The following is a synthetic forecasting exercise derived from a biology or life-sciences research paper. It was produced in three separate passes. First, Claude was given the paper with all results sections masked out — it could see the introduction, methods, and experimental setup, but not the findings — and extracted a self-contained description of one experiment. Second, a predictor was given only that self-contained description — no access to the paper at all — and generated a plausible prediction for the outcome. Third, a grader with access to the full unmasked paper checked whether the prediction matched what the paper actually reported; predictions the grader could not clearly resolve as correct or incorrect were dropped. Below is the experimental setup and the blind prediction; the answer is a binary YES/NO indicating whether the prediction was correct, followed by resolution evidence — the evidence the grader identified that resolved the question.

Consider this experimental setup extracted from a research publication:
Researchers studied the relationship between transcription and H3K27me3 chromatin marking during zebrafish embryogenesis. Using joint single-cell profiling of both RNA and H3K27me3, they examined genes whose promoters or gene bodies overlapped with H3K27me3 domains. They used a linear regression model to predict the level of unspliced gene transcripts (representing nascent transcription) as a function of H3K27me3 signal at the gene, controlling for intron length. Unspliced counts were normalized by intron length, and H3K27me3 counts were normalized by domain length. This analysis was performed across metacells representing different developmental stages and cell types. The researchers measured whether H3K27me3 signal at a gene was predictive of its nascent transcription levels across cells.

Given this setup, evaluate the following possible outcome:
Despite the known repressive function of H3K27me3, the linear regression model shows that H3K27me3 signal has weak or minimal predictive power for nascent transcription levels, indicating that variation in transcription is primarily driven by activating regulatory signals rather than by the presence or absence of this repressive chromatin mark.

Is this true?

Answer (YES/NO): NO